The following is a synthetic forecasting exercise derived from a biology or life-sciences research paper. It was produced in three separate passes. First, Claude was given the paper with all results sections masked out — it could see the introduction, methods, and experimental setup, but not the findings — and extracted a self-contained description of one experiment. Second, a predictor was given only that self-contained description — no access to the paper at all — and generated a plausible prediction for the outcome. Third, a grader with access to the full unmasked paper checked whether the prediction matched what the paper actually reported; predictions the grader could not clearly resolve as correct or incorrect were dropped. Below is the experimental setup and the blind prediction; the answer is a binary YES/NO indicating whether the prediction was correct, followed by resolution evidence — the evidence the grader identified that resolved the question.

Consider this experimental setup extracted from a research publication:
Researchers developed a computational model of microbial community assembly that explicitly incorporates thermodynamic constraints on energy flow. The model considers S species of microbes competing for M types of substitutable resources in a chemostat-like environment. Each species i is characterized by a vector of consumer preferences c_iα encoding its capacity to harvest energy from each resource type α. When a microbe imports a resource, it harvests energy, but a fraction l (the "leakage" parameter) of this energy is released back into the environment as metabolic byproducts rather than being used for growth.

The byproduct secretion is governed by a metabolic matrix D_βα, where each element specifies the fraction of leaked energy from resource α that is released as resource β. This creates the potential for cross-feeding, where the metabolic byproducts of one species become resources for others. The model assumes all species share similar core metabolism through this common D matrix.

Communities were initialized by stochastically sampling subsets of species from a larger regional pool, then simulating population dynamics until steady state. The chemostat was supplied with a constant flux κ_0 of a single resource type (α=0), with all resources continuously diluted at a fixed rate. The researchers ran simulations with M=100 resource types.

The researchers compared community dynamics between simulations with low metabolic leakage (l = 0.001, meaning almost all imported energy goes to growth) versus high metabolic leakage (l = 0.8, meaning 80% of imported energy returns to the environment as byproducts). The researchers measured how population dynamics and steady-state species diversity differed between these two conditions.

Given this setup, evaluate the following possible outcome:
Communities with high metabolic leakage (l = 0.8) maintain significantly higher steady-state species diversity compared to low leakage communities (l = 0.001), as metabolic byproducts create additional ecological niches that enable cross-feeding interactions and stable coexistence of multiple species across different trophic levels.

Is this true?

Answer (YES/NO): YES